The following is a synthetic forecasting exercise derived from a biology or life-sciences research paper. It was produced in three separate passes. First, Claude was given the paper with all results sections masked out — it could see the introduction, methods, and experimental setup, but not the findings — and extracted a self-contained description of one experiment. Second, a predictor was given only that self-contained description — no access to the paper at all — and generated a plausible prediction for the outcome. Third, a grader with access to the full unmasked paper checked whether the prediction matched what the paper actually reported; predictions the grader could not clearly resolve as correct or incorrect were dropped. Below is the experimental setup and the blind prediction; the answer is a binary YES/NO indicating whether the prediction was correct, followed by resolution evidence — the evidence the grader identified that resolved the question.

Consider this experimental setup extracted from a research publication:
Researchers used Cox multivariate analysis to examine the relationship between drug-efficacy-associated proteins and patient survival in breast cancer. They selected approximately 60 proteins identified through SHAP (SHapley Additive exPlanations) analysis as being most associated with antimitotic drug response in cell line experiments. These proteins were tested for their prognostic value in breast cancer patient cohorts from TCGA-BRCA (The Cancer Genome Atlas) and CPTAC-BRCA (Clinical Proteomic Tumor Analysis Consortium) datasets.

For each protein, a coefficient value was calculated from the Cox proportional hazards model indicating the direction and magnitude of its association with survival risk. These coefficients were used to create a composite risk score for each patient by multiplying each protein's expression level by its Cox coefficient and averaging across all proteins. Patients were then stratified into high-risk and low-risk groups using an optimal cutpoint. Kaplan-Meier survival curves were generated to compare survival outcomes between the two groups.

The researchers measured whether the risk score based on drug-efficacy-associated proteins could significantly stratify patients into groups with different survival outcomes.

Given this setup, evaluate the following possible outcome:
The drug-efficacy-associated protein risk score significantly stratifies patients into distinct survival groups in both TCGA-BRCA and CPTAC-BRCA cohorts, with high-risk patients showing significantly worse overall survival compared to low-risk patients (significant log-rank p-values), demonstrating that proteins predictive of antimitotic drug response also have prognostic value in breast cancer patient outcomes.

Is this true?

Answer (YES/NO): YES